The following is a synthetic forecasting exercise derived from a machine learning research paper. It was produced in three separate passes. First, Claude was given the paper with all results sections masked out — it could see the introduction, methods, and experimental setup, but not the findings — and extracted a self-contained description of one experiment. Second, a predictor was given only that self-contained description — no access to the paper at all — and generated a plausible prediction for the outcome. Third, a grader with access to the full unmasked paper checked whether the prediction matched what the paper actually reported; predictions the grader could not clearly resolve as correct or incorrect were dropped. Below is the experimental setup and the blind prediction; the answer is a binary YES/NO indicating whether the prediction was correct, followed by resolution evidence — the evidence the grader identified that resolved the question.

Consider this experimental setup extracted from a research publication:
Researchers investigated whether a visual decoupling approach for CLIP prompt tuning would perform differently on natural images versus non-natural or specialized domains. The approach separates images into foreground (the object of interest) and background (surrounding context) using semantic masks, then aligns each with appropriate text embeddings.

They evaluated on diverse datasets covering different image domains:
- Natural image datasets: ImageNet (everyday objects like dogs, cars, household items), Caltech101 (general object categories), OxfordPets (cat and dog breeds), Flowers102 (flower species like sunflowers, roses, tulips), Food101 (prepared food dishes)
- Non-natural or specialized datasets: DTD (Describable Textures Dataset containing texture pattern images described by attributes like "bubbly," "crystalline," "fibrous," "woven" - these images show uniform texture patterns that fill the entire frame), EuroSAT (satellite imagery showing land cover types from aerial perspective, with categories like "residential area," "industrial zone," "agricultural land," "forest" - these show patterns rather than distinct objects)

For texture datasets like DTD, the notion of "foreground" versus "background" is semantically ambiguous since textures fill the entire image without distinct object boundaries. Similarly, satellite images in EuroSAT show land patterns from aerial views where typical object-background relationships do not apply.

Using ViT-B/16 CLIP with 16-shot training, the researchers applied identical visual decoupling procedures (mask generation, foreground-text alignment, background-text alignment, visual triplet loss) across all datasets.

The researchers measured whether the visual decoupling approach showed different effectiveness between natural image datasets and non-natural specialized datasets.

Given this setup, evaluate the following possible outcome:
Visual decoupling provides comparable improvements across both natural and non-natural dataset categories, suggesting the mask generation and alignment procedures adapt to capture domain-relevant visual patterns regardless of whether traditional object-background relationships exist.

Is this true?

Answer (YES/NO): NO